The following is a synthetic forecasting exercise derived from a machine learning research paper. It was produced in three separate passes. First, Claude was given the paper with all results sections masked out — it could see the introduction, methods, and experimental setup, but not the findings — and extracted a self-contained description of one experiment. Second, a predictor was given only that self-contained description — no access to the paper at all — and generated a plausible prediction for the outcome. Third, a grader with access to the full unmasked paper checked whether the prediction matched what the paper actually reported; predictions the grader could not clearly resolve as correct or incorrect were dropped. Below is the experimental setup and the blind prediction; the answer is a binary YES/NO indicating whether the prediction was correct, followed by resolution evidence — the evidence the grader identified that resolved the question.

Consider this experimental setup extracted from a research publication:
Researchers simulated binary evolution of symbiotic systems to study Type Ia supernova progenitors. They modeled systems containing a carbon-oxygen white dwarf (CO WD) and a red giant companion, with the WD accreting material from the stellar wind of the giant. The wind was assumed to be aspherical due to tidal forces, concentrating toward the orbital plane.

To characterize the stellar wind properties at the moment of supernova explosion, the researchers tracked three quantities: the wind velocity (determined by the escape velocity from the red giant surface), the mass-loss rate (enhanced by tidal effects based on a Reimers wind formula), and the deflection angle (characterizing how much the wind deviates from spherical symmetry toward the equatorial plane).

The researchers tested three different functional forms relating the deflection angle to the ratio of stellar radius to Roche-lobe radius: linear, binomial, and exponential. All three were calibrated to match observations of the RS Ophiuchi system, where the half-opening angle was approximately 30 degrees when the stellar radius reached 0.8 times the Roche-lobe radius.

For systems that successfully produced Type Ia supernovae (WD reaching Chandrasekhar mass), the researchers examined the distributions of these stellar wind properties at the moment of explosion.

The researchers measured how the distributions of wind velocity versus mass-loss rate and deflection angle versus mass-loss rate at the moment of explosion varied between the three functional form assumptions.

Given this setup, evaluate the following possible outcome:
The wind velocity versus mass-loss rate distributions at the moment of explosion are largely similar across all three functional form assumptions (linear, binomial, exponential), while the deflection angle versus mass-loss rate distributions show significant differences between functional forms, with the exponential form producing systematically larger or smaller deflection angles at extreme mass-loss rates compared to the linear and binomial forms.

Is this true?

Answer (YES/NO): NO